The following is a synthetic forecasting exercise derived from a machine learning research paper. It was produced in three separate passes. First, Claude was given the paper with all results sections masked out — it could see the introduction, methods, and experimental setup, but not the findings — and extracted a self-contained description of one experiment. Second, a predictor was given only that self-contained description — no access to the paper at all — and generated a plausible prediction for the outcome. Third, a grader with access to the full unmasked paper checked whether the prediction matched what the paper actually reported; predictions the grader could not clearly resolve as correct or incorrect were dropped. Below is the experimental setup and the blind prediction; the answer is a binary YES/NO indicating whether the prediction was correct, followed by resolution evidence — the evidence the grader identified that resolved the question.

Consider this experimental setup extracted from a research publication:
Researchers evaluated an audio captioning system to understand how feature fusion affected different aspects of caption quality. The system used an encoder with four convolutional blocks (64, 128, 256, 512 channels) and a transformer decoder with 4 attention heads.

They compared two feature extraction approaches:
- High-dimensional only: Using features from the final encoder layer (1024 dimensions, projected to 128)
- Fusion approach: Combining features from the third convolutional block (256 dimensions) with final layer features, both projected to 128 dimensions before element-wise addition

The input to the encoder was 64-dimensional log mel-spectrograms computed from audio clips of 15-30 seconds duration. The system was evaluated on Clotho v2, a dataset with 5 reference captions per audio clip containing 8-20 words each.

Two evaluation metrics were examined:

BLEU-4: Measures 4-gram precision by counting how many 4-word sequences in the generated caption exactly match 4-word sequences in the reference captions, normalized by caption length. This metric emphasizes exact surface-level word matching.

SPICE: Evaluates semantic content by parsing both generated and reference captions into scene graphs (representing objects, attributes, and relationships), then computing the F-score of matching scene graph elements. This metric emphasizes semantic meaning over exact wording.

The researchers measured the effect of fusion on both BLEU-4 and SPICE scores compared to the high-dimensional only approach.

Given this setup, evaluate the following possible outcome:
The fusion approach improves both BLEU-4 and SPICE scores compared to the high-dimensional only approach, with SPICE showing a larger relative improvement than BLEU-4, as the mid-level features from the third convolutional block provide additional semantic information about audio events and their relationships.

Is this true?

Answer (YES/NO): NO